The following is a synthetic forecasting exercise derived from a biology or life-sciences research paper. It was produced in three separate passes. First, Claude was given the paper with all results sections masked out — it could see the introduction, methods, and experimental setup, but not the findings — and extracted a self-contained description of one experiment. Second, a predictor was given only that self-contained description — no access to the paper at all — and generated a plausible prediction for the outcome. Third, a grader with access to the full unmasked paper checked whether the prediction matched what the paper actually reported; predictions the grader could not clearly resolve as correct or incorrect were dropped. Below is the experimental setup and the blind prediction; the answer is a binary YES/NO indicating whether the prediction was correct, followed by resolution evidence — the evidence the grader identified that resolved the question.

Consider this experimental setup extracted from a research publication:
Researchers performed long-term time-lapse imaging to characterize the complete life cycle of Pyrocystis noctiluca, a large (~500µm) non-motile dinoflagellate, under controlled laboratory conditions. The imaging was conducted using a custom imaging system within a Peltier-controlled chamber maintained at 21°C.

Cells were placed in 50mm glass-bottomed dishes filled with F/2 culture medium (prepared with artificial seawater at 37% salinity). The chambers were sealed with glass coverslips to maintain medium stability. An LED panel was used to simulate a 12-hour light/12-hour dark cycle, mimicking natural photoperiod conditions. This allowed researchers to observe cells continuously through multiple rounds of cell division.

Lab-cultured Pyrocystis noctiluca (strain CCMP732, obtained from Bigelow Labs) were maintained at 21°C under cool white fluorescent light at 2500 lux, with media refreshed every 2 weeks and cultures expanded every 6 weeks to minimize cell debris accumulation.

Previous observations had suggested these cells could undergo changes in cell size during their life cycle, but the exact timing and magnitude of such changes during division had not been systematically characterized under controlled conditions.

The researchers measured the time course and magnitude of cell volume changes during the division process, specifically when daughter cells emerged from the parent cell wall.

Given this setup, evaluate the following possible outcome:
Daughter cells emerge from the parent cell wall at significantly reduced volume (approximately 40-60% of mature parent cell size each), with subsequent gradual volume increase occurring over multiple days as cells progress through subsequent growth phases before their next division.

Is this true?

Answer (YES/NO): NO